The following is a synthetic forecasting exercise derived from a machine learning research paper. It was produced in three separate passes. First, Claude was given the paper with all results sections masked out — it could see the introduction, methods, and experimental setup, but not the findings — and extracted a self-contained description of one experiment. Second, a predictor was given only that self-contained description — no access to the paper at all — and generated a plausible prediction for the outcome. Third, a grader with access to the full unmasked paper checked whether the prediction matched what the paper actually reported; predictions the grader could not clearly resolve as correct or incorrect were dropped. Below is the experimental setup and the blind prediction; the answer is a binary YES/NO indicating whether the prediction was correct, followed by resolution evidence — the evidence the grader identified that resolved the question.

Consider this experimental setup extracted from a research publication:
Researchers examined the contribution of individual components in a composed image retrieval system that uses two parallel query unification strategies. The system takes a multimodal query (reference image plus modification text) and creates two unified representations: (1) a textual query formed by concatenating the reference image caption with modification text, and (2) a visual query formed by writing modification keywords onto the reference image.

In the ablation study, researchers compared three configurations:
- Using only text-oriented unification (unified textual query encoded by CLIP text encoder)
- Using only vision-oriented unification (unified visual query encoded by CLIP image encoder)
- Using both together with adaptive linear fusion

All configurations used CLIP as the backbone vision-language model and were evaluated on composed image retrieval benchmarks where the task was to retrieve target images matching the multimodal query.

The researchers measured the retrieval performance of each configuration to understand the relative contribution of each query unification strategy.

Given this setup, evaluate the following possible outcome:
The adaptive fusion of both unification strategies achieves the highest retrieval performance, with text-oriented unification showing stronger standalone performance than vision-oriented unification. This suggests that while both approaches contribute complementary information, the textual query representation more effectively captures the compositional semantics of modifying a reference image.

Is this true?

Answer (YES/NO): NO